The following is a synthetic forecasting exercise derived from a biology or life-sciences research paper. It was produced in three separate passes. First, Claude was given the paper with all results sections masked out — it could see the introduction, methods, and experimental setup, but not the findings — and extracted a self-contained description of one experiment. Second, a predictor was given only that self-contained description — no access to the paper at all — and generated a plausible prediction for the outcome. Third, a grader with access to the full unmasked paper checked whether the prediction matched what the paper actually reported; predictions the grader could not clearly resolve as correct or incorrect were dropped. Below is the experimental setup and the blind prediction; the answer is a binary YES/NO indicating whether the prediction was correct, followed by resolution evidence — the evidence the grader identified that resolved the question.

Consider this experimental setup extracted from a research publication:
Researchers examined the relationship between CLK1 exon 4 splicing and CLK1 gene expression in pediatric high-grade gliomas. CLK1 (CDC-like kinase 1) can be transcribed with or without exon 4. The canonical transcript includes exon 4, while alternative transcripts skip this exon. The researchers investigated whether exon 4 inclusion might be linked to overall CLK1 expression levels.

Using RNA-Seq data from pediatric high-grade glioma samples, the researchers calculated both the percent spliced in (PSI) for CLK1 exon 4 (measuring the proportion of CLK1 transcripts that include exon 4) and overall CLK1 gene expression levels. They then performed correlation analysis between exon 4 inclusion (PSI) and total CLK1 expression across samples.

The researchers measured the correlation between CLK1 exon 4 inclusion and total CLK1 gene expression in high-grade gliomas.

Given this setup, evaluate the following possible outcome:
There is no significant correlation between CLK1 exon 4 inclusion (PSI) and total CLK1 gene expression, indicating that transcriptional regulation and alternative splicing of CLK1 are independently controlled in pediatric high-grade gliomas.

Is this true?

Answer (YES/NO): NO